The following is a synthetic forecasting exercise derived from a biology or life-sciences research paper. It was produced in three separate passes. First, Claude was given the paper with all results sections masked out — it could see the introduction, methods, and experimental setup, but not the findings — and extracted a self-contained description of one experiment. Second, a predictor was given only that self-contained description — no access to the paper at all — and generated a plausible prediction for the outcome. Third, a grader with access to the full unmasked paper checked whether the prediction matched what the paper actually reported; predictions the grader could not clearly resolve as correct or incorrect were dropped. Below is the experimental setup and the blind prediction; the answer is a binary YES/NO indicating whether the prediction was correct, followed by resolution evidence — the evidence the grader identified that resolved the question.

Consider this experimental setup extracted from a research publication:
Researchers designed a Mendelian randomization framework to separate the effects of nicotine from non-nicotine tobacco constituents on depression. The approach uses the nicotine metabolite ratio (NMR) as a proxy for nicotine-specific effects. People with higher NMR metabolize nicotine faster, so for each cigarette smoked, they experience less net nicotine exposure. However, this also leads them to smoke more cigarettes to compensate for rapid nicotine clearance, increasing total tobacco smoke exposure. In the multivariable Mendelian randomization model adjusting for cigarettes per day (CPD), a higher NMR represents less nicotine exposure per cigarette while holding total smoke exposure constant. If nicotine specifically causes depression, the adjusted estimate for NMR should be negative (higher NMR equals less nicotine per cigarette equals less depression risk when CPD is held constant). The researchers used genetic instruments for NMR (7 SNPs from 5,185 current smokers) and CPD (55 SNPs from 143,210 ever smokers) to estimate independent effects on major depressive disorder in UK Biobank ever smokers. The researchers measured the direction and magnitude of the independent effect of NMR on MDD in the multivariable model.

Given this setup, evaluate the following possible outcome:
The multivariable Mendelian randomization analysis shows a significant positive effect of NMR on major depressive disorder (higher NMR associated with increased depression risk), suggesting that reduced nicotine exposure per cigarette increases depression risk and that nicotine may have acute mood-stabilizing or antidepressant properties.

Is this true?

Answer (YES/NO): NO